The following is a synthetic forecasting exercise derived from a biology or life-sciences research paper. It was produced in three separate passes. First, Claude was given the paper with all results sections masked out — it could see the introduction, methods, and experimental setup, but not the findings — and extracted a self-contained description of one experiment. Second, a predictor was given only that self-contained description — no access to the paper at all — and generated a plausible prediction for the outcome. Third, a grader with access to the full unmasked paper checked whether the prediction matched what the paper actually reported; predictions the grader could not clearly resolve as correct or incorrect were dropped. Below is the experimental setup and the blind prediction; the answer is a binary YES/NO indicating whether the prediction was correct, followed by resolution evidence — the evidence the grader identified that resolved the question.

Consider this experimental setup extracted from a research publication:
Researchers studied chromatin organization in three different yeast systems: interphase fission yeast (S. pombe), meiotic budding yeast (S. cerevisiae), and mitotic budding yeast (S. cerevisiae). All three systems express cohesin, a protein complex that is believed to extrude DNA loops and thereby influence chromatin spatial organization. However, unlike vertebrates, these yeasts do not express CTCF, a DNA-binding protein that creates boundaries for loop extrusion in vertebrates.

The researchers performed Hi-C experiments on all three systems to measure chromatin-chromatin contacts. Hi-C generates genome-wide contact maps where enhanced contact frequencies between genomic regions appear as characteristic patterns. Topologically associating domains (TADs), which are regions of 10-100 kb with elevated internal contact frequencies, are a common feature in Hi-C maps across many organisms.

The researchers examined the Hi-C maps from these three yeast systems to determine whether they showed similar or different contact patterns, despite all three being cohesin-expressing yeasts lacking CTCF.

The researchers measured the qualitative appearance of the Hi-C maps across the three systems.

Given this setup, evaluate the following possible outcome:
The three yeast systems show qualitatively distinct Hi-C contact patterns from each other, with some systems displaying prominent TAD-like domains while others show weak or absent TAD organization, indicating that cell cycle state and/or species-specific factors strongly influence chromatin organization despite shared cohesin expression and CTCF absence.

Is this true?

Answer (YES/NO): NO